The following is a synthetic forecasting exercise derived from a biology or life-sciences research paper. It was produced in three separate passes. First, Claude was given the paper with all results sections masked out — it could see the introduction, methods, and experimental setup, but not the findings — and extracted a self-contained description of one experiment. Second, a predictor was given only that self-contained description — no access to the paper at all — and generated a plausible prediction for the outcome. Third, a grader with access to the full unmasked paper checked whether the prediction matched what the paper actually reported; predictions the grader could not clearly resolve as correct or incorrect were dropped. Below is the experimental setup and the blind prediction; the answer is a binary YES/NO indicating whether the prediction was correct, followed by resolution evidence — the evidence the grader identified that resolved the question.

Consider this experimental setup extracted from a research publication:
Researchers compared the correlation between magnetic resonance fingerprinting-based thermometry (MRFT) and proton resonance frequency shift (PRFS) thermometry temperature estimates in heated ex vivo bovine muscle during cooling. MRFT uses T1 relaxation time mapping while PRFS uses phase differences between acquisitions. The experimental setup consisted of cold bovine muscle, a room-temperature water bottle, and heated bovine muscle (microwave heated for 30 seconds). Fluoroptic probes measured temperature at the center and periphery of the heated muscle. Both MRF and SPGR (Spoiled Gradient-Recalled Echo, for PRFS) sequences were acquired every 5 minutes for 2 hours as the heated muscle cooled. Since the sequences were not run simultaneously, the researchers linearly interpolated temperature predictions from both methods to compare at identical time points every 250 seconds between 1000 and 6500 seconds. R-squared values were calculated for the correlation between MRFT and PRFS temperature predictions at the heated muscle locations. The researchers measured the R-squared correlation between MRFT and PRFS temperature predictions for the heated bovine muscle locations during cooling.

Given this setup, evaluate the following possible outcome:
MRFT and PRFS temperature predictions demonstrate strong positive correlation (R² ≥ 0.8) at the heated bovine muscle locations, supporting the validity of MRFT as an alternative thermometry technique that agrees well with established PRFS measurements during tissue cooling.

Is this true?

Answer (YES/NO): YES